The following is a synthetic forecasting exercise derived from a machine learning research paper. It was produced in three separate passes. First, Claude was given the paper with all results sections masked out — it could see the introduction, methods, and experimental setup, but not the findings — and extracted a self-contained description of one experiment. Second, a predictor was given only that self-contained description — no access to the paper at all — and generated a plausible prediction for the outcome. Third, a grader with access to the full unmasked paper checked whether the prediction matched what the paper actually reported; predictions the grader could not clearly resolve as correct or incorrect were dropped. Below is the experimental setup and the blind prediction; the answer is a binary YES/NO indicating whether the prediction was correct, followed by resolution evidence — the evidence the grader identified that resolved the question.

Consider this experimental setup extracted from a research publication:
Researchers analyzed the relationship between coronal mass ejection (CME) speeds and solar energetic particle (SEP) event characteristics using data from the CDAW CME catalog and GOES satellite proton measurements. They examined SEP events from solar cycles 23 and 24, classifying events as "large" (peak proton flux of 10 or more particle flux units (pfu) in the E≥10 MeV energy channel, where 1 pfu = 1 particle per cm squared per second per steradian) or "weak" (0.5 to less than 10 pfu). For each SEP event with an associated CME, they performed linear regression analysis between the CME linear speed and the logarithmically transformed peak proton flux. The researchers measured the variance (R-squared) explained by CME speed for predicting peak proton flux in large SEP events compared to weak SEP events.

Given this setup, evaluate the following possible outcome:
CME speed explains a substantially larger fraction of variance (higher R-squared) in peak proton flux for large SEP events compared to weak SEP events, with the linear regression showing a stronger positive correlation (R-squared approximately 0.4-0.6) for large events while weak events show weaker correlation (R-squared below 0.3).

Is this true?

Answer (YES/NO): NO